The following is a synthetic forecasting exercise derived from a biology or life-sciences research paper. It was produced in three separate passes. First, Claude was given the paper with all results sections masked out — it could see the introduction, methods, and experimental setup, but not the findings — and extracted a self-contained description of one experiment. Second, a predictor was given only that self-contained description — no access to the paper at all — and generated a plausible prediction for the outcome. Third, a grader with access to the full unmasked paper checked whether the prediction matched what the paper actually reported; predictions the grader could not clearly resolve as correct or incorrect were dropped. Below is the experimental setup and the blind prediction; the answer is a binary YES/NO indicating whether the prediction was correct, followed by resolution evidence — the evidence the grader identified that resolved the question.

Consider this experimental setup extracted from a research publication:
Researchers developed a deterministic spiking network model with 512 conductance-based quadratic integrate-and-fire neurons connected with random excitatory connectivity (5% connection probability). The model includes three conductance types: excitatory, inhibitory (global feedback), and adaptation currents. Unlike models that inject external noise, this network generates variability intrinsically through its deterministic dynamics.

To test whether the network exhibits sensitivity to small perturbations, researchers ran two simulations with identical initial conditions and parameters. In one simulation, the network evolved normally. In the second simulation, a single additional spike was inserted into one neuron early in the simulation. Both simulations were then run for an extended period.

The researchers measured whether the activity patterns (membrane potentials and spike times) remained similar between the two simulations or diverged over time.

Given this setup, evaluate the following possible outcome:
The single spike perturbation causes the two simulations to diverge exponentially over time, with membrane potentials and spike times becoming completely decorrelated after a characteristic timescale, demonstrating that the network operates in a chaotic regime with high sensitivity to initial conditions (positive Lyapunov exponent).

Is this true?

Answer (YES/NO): YES